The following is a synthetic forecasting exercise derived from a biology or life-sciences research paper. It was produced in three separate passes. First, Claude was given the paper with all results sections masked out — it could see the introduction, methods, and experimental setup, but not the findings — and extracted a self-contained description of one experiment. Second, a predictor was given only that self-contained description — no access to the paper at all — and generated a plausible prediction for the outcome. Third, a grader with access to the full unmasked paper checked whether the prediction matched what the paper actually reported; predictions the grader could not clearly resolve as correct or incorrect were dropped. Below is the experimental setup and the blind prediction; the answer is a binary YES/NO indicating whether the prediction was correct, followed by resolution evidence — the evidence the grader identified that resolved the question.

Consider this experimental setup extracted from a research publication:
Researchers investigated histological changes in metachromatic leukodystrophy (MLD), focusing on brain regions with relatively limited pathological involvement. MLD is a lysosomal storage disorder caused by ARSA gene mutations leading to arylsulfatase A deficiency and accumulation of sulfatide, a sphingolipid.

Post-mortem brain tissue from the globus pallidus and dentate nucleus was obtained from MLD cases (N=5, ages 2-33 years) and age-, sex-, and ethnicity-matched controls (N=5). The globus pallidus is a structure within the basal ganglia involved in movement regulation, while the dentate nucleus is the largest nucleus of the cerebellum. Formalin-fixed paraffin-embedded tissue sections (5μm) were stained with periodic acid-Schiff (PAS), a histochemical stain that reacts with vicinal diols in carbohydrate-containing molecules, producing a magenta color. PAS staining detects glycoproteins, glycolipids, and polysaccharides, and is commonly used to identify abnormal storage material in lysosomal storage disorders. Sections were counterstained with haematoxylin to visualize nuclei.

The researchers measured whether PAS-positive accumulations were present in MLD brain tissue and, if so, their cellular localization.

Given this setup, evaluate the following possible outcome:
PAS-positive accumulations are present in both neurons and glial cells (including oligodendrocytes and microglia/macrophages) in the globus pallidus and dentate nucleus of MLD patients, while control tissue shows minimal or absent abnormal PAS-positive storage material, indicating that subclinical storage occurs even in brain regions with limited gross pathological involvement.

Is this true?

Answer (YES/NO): NO